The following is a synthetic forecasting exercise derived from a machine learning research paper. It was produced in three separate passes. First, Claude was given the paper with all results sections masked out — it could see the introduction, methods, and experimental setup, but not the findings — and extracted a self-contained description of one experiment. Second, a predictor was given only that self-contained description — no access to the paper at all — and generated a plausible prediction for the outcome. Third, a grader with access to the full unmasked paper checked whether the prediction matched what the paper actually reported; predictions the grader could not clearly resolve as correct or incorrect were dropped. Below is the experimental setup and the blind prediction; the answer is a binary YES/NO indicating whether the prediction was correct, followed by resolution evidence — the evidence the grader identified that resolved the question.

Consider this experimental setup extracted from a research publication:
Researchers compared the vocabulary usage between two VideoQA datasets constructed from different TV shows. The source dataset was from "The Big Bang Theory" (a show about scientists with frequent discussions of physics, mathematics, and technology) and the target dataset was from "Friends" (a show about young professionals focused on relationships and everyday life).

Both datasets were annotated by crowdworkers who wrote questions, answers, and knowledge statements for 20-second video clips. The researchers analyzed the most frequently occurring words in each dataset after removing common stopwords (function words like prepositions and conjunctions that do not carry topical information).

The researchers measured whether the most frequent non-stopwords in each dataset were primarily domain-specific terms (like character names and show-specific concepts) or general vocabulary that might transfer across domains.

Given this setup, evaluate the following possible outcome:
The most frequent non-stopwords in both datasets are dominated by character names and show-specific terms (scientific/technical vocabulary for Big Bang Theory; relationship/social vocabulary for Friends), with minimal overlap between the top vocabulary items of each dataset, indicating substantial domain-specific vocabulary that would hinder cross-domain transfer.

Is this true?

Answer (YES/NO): YES